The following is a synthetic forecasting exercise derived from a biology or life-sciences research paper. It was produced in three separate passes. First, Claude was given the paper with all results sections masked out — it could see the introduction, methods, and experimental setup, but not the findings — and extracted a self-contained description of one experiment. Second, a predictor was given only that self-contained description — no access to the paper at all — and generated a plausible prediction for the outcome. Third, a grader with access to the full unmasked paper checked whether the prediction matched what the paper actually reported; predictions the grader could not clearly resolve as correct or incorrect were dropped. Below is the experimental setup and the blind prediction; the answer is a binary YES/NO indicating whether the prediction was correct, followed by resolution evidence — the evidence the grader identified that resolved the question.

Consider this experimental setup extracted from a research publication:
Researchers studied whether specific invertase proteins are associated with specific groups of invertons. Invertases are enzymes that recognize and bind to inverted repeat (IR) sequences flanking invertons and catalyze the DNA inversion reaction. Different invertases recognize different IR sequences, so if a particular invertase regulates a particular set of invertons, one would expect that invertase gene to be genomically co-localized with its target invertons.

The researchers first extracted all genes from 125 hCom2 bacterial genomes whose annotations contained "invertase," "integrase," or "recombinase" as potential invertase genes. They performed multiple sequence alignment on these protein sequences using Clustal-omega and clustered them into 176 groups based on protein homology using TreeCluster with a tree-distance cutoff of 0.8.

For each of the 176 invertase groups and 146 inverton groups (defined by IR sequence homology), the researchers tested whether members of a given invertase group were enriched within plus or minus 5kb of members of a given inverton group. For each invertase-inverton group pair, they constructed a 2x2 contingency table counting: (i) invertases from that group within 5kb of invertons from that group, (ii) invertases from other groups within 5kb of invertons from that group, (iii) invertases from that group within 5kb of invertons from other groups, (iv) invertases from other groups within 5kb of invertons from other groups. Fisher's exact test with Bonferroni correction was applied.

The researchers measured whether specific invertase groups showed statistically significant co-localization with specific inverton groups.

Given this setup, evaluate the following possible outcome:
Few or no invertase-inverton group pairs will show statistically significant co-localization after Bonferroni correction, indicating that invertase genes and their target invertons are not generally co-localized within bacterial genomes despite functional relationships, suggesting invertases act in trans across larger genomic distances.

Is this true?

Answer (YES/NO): NO